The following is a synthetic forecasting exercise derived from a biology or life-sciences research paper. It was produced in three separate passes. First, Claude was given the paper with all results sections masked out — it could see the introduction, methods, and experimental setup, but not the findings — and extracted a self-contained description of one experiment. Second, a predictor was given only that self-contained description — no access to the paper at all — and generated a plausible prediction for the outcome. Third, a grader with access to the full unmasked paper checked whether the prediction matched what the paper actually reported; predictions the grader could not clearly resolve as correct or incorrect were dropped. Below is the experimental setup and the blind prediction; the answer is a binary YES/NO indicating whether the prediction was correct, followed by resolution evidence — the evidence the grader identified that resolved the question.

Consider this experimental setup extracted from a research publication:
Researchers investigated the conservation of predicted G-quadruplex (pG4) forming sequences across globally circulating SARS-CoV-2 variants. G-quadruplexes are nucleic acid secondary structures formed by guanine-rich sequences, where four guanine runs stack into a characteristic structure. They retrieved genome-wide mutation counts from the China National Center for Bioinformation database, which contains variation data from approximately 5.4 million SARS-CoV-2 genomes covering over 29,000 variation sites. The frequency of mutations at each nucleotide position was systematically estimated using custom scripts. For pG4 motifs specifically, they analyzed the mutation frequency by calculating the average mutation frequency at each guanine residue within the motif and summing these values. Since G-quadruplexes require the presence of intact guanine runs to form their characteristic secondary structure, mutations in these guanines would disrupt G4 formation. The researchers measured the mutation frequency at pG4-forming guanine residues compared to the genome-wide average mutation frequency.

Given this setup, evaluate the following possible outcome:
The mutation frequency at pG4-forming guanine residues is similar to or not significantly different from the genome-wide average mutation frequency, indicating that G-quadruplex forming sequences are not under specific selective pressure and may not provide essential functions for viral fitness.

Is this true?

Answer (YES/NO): NO